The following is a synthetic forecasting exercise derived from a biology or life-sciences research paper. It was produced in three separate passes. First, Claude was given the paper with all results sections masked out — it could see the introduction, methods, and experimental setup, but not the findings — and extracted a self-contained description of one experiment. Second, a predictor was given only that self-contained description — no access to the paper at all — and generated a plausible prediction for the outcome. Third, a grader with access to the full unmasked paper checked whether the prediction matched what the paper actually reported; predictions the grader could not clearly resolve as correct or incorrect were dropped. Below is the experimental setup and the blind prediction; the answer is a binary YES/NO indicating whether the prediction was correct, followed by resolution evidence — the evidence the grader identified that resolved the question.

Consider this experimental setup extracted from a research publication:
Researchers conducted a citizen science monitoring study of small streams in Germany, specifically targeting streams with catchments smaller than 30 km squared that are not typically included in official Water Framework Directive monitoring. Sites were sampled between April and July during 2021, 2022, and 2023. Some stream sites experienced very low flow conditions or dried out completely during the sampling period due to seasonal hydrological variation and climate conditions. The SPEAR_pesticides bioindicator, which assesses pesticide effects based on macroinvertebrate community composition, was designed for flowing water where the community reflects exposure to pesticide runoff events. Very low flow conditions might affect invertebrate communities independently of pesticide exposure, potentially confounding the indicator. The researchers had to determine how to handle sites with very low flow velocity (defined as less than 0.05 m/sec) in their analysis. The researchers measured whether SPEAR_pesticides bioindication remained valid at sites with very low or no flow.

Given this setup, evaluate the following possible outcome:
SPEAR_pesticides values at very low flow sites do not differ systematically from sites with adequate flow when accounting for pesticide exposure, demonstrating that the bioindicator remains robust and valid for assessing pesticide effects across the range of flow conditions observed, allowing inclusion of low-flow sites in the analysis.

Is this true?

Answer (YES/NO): NO